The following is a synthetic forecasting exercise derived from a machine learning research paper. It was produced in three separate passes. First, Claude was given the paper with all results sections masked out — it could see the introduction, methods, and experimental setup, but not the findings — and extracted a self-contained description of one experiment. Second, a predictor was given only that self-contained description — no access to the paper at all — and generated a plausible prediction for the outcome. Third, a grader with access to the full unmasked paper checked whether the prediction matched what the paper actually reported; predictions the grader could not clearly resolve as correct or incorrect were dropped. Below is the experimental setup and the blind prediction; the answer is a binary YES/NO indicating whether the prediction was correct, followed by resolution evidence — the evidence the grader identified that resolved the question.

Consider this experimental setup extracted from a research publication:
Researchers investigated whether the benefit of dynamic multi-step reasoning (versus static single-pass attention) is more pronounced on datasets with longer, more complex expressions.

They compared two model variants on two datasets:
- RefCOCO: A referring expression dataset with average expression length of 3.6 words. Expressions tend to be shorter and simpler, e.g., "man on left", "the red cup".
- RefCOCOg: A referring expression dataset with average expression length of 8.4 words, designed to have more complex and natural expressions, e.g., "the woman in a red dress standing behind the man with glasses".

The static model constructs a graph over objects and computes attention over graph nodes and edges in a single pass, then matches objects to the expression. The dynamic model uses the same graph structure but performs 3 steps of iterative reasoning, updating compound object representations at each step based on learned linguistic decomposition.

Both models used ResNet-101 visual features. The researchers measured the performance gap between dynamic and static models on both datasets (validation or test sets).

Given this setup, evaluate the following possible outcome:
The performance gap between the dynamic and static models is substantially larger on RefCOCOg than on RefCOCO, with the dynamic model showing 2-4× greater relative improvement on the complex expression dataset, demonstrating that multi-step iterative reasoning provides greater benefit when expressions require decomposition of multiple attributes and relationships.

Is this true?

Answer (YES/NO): NO